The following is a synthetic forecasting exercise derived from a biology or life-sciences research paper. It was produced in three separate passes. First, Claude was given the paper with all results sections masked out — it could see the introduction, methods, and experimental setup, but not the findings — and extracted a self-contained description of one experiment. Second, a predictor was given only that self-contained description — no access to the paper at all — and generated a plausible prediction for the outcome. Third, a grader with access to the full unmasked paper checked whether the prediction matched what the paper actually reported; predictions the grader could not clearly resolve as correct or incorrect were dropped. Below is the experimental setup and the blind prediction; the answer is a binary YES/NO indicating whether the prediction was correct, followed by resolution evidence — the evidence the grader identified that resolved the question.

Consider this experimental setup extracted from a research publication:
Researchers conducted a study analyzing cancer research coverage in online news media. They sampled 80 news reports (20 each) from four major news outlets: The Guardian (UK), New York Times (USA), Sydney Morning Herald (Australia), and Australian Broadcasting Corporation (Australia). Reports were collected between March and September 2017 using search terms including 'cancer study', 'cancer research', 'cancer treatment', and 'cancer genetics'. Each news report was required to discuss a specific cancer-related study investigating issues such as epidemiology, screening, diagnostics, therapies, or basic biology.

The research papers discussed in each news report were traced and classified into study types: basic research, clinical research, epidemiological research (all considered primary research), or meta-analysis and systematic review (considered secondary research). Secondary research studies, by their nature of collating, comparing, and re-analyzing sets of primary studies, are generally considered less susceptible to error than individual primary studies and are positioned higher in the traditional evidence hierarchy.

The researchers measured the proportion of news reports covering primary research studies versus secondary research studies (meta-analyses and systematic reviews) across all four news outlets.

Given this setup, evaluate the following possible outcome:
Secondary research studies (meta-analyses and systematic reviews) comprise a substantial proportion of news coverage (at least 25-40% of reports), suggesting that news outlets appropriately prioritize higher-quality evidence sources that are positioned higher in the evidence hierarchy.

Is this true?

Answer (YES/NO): NO